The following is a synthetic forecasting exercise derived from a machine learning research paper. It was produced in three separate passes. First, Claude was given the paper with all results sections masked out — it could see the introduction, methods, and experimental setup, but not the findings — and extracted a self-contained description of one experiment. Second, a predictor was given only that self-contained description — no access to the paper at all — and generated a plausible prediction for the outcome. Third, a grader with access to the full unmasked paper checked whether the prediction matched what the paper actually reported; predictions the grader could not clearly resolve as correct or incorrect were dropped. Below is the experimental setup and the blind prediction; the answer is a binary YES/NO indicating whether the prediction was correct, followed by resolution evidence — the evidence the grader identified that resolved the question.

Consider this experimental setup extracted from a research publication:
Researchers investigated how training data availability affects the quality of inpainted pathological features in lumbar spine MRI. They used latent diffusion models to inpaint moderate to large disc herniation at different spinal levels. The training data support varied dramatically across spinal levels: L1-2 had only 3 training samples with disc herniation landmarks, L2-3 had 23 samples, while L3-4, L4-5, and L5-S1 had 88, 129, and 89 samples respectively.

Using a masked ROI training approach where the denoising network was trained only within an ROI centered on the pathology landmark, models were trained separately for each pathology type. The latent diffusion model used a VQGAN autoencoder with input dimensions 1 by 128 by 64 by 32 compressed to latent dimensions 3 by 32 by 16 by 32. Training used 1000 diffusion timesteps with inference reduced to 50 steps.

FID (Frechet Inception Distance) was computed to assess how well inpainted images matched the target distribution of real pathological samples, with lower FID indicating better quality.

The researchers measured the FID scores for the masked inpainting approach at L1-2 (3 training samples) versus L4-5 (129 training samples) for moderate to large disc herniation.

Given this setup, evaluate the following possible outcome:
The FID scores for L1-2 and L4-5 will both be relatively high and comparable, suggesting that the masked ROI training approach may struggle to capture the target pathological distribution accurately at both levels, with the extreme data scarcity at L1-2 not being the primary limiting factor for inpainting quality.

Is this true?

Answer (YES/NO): NO